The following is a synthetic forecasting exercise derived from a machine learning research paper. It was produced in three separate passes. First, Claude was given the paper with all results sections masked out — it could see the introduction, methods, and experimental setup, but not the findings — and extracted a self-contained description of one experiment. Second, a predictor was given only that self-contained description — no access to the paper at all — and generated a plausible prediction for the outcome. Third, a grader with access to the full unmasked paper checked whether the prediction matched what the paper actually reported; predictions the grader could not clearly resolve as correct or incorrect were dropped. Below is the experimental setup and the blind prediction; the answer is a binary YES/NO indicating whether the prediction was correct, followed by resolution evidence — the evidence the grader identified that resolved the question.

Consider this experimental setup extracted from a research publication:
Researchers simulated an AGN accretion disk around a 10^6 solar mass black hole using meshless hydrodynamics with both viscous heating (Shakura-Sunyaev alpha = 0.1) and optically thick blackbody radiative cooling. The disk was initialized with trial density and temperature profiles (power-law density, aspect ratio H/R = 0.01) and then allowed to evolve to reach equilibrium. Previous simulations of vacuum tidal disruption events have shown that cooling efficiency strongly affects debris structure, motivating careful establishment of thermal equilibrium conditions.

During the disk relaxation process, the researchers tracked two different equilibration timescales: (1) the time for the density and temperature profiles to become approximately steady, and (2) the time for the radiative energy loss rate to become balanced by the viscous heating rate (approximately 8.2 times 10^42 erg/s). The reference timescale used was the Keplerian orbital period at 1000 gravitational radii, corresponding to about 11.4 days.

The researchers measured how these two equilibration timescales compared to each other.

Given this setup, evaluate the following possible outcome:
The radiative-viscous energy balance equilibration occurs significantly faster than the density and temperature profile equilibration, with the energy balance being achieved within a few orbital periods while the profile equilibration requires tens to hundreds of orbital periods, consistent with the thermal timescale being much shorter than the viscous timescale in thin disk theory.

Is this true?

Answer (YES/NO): NO